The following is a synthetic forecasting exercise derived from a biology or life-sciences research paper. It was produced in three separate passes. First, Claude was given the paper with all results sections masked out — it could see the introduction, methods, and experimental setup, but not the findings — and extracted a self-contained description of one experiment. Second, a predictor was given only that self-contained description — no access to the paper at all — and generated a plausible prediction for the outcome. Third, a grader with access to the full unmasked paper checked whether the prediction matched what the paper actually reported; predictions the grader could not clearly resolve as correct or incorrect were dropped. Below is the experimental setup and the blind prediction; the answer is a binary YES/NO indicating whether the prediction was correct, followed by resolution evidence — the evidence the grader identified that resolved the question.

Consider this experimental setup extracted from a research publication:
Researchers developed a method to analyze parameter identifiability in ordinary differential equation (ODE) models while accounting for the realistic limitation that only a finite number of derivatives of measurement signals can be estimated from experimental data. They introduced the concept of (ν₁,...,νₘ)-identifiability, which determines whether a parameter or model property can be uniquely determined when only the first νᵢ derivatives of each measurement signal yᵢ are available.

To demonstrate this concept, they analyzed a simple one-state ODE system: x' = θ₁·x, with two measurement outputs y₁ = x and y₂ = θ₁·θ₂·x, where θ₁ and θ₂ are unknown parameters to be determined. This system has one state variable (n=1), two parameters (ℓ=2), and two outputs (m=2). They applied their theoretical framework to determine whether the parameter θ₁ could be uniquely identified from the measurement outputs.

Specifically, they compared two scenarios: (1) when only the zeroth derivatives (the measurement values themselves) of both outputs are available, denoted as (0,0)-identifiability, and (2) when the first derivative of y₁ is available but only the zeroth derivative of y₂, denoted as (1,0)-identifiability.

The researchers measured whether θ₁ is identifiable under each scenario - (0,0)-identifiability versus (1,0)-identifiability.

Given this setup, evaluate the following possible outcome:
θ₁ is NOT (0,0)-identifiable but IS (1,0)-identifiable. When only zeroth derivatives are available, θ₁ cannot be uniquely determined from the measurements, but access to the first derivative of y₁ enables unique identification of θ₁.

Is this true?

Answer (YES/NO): YES